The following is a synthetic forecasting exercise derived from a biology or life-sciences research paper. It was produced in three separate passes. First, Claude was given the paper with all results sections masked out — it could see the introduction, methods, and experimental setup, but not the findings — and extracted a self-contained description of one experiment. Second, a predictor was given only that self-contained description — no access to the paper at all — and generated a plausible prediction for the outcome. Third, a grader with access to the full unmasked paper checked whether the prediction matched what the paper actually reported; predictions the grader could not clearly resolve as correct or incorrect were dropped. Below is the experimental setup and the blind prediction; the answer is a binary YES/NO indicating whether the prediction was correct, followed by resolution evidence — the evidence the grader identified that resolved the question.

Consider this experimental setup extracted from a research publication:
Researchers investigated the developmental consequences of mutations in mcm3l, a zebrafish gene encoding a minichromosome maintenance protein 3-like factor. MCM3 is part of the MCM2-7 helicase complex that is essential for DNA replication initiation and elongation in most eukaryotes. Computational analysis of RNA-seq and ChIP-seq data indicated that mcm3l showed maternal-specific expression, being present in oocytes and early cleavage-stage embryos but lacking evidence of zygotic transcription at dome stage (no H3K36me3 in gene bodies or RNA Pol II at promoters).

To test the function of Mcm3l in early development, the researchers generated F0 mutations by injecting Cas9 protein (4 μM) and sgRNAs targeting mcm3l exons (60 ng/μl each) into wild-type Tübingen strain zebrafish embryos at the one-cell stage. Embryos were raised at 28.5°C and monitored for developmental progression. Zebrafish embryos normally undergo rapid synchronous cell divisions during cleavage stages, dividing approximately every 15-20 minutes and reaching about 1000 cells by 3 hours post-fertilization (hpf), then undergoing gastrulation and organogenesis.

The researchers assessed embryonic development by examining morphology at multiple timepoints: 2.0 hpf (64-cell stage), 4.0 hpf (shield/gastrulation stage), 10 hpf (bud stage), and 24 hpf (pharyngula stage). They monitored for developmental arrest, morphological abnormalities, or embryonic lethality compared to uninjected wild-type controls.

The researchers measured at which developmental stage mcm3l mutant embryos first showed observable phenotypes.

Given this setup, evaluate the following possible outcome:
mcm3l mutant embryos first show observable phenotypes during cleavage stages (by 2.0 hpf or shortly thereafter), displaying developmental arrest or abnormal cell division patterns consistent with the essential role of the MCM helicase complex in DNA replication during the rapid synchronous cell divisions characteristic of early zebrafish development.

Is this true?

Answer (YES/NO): NO